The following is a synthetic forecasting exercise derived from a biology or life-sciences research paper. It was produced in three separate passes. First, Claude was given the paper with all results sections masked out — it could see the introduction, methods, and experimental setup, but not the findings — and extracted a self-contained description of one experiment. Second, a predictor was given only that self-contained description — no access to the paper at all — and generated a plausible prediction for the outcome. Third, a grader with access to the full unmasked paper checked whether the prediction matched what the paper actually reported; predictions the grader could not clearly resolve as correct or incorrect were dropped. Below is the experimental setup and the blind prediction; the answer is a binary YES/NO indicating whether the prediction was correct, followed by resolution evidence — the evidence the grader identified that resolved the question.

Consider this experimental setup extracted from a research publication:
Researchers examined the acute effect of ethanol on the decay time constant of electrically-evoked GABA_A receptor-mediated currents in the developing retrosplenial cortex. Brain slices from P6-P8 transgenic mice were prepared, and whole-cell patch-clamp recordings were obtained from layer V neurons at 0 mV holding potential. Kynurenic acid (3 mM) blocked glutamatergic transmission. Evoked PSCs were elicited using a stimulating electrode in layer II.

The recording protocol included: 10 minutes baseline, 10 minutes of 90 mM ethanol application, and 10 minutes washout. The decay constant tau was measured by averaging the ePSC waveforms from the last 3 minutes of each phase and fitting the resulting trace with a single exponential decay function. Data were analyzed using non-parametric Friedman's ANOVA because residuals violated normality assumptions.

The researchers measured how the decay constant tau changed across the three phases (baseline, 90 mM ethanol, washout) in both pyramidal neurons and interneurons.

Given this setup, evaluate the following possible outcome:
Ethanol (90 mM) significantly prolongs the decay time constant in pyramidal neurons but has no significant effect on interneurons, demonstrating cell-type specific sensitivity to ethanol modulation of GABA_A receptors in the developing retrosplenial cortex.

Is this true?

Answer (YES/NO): NO